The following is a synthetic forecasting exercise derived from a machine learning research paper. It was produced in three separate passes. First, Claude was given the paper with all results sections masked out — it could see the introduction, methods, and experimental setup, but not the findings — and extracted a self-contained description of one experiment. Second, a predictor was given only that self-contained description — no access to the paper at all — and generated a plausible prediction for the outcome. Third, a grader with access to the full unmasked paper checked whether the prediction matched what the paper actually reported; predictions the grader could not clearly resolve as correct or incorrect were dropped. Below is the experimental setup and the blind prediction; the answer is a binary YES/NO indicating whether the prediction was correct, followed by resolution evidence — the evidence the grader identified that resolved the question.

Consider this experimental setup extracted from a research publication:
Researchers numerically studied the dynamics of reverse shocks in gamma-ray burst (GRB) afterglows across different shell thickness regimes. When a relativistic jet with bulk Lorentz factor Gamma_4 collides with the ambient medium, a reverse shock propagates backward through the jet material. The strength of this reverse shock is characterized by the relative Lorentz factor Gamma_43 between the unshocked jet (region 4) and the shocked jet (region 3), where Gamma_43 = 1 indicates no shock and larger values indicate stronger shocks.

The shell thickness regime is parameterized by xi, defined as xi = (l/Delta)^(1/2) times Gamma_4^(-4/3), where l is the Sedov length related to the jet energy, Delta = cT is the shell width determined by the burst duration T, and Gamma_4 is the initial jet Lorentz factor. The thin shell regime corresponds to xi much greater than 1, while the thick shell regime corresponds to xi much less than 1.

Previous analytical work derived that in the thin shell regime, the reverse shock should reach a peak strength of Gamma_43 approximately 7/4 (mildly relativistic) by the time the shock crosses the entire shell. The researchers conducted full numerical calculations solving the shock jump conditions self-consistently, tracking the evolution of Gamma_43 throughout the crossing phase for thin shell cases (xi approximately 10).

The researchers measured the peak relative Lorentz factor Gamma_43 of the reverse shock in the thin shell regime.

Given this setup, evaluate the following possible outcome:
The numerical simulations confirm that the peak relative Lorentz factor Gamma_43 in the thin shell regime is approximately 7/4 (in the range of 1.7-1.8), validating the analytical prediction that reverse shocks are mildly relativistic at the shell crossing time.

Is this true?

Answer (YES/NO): NO